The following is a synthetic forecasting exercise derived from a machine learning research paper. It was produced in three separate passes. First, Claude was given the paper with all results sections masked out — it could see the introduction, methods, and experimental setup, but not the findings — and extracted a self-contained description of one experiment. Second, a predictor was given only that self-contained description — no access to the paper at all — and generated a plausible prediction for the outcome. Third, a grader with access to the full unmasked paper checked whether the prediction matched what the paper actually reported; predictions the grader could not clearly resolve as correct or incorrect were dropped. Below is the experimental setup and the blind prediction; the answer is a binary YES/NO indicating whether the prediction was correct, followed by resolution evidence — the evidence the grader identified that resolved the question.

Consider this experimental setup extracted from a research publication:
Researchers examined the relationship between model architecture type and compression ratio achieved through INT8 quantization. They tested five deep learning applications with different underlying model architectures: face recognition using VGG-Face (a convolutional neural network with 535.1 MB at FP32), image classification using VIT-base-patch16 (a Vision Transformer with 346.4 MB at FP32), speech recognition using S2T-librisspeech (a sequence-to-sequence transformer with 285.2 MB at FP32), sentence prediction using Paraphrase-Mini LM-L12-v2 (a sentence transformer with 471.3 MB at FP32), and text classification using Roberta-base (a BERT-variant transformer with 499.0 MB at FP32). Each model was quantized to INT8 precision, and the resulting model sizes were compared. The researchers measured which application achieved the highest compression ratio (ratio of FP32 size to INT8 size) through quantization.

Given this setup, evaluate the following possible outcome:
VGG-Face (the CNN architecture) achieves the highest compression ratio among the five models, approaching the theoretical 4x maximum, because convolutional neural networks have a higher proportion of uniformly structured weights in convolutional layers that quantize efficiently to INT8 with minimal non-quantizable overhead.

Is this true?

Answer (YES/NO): NO